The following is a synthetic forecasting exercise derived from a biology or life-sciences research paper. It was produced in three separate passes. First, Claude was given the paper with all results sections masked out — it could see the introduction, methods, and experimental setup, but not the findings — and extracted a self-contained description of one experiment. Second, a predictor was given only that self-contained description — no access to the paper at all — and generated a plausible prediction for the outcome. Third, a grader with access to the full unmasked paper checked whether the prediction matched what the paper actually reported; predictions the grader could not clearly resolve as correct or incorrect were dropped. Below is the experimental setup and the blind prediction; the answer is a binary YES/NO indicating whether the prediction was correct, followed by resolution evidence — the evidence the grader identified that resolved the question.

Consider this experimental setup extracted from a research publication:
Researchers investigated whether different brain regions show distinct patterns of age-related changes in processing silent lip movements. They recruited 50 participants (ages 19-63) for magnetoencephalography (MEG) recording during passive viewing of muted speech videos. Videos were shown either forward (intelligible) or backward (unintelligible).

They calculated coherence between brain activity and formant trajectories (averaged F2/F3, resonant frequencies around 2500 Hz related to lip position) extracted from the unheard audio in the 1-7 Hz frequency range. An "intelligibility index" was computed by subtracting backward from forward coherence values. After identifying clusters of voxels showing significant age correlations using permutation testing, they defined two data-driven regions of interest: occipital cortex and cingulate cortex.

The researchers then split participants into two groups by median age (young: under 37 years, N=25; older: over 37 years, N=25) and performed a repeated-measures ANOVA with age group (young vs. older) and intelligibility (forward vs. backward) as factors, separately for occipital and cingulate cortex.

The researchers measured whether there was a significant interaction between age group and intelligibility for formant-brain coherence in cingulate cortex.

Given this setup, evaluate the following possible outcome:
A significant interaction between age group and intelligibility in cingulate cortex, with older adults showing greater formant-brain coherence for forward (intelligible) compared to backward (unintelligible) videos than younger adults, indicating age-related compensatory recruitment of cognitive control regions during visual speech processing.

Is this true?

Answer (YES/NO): NO